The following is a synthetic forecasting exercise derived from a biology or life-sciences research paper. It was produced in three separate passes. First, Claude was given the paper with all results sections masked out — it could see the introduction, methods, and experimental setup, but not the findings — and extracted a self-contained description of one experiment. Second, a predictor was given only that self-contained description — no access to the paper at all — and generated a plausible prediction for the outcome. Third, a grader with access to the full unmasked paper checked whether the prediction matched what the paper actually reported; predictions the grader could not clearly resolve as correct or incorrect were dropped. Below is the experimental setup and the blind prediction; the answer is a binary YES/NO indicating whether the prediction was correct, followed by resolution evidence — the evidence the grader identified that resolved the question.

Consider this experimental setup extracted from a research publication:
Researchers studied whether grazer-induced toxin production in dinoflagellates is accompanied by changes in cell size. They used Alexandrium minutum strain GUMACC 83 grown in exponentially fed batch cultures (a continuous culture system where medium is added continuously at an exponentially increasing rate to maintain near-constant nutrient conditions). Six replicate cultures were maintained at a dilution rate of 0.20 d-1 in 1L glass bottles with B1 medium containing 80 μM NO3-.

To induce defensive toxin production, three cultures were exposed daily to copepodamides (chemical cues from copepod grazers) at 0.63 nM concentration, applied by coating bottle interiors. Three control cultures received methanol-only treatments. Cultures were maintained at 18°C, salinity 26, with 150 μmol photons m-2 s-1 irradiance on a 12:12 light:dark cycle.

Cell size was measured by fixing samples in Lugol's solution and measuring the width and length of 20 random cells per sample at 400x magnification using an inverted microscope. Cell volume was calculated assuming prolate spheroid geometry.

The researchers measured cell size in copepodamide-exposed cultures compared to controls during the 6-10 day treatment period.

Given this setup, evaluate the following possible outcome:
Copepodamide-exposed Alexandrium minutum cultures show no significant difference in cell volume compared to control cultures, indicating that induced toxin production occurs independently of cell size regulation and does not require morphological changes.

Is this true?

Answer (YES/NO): NO